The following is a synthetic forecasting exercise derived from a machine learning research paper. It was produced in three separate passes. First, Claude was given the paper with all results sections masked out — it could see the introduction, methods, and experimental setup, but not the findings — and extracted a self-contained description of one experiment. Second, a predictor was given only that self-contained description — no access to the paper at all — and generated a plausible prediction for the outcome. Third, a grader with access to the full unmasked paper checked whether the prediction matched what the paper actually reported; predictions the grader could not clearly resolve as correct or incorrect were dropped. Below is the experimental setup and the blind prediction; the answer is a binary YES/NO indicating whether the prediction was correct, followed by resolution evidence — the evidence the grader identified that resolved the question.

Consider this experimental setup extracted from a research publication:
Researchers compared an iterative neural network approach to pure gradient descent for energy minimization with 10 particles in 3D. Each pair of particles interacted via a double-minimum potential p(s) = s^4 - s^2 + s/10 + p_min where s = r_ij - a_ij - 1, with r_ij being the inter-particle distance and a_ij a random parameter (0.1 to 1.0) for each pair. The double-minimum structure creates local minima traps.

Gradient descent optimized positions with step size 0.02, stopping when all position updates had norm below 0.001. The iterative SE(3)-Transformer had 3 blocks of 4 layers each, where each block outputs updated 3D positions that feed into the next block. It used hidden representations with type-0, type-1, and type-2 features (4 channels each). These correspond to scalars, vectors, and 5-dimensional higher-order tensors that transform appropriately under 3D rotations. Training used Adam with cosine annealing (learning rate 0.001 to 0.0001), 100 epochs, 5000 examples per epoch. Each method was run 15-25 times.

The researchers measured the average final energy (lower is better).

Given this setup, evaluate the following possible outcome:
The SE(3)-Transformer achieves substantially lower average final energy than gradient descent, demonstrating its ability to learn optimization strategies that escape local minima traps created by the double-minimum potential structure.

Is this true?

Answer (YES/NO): NO